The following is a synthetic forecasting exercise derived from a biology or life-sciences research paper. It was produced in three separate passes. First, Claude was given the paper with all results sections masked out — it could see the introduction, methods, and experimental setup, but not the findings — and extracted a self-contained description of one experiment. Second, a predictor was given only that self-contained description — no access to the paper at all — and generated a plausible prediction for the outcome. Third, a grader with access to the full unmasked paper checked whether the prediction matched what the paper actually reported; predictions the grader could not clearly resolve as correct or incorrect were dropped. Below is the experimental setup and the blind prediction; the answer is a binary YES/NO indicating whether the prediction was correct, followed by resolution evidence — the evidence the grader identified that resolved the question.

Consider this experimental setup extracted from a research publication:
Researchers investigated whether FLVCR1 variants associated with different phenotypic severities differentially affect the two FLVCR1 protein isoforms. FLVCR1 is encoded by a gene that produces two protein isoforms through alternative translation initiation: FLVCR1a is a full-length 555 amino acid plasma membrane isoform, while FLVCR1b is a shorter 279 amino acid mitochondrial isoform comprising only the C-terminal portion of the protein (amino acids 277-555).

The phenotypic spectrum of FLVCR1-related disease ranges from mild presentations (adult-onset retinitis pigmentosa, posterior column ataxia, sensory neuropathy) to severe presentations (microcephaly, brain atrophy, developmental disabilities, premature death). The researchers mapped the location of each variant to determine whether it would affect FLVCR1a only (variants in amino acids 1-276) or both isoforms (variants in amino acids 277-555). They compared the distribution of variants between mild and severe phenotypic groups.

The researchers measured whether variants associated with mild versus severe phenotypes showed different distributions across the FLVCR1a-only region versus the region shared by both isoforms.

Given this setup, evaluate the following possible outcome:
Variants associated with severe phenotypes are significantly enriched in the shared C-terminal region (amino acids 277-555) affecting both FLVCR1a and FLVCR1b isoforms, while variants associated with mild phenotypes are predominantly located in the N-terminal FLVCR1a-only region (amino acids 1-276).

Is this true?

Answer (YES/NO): NO